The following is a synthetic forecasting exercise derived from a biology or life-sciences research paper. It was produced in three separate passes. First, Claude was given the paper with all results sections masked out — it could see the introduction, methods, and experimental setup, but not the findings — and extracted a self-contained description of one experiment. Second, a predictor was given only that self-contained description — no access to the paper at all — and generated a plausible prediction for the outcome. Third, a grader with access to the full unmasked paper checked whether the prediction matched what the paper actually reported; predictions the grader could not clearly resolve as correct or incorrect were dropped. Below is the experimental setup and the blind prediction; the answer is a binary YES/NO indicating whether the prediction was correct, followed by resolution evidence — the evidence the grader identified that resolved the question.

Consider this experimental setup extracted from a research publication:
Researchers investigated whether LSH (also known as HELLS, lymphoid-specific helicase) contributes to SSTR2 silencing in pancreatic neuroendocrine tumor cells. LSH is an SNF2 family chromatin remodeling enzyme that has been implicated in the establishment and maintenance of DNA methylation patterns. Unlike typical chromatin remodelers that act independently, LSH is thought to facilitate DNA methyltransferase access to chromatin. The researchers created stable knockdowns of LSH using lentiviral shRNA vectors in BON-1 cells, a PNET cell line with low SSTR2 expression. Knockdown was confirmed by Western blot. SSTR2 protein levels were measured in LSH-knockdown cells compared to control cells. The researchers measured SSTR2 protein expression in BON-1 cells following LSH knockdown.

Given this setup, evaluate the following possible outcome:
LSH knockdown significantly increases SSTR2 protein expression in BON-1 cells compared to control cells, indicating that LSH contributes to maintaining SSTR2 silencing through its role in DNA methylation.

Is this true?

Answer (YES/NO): YES